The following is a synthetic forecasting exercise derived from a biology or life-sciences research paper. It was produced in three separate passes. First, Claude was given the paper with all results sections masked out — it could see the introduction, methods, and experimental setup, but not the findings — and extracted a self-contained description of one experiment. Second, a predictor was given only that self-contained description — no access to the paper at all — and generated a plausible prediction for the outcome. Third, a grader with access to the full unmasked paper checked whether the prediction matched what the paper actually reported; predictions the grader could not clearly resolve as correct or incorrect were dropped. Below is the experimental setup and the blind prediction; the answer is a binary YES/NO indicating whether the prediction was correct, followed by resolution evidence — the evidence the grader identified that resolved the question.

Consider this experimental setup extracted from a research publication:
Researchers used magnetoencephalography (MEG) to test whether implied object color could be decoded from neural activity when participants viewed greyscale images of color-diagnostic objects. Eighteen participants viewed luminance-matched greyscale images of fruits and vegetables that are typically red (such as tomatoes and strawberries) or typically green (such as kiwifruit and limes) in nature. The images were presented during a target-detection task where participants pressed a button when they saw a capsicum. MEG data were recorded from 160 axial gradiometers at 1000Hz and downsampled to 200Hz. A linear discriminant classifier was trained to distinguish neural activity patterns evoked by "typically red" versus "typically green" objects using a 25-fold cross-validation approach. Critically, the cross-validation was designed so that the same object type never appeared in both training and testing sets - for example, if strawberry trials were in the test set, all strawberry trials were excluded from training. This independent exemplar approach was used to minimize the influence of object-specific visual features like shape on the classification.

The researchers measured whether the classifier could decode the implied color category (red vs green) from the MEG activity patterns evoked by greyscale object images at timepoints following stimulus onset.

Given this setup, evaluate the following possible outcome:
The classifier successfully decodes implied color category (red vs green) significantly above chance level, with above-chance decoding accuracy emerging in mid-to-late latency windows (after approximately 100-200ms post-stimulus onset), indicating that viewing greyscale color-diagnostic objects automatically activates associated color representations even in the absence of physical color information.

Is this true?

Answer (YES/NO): NO